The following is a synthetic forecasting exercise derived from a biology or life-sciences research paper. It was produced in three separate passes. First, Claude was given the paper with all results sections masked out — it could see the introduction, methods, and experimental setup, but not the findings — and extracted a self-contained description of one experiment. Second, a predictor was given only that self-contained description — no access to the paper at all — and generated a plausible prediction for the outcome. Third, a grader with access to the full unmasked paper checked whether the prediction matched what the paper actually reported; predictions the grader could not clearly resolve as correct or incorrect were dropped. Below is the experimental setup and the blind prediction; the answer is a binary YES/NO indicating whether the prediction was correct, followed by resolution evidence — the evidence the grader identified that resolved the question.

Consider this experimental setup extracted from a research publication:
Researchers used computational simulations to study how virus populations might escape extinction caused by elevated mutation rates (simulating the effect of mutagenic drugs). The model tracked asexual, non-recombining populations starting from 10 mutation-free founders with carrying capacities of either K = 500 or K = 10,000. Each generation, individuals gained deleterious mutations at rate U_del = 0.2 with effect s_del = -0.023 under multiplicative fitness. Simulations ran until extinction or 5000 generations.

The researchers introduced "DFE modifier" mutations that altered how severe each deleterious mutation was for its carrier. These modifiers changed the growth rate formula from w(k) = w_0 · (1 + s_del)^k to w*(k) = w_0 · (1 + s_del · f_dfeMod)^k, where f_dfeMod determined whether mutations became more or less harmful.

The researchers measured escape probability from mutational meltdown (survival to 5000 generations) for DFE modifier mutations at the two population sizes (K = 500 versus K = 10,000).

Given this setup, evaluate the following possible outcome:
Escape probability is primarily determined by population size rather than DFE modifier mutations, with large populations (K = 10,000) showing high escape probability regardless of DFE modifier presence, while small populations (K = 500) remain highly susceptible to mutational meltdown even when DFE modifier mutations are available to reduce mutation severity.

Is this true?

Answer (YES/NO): NO